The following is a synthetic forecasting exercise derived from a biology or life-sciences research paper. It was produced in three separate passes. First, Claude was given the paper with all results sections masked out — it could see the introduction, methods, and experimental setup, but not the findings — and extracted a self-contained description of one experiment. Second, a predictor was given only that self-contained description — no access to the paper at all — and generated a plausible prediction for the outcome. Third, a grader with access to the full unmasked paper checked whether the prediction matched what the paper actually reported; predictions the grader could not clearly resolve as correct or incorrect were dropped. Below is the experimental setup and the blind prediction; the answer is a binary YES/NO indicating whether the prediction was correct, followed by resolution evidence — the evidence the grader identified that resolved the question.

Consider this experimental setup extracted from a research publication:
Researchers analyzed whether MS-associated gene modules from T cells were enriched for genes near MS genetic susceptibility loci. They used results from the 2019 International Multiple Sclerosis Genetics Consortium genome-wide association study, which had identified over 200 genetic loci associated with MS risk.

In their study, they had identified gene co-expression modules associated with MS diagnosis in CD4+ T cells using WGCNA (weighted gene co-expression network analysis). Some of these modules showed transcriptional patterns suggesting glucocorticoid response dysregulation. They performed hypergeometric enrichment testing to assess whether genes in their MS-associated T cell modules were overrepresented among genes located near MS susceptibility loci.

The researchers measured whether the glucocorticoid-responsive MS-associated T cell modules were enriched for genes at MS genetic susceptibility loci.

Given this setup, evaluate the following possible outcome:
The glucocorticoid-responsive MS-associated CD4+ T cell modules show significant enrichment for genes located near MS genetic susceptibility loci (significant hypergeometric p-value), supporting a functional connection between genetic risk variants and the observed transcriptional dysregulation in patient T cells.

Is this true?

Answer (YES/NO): YES